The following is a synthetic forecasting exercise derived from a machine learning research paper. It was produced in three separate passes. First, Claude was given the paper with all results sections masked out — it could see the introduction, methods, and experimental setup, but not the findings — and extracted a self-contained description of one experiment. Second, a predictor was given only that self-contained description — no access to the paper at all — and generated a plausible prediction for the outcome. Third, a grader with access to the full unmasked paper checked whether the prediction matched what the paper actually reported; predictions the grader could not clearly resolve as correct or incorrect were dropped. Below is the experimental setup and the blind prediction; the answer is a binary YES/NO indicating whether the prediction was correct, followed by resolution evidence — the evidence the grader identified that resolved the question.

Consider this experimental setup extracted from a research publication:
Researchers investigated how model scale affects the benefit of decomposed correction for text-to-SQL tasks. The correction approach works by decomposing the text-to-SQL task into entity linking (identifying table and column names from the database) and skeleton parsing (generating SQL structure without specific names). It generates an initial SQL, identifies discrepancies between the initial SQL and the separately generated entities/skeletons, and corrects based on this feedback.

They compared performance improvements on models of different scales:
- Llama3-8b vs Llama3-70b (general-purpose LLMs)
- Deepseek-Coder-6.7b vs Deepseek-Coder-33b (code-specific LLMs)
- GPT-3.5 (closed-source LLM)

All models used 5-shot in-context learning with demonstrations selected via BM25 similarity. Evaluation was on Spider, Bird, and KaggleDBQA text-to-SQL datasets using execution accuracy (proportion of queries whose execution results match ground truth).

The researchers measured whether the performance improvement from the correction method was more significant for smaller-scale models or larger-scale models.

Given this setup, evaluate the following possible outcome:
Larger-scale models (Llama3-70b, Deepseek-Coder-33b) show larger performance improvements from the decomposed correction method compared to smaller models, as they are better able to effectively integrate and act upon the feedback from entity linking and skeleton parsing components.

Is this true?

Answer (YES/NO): NO